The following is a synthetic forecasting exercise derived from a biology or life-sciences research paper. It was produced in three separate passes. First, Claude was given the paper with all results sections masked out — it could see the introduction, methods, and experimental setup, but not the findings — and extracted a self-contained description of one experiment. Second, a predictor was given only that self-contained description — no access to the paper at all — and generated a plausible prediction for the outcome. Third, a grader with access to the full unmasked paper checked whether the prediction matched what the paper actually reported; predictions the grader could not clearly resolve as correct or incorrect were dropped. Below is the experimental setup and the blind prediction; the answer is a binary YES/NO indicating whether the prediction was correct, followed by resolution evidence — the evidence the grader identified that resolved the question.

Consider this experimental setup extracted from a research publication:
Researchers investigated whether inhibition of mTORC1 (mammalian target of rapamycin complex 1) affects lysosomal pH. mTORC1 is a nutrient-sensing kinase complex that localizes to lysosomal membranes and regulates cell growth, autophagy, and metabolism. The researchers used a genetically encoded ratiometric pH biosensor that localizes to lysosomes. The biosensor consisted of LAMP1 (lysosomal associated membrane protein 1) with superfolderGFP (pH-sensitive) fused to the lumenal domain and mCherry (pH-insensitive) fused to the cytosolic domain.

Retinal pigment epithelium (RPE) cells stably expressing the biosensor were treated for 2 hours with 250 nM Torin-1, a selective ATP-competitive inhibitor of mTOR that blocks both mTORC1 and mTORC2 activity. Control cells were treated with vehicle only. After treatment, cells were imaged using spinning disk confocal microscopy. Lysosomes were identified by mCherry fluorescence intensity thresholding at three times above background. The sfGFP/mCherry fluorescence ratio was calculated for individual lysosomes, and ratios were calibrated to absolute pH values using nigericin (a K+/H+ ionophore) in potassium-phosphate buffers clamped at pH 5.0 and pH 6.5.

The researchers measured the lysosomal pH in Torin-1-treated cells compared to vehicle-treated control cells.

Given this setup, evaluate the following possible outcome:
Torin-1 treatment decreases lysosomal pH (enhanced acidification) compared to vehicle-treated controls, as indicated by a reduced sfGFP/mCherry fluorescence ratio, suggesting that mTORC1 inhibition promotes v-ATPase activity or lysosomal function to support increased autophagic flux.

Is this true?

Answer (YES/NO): YES